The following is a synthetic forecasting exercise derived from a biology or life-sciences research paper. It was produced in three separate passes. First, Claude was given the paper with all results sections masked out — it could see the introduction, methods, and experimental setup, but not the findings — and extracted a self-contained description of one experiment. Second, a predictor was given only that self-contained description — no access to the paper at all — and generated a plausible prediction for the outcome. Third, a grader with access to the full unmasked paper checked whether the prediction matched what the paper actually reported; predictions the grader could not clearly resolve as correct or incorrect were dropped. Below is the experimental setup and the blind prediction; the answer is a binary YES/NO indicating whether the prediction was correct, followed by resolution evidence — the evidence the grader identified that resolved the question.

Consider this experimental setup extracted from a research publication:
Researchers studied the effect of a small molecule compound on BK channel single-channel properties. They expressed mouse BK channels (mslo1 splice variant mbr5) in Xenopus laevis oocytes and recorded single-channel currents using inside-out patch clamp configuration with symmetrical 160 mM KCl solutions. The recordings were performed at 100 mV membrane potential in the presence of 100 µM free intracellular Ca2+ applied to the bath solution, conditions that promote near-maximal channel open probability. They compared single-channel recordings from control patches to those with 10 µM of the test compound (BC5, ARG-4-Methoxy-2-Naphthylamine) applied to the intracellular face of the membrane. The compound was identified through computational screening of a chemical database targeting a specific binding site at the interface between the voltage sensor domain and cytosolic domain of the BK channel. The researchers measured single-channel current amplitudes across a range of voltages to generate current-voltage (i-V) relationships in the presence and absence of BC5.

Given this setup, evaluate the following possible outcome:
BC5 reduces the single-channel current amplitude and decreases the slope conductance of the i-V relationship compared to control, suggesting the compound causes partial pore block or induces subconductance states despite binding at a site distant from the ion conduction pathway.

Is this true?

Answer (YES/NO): NO